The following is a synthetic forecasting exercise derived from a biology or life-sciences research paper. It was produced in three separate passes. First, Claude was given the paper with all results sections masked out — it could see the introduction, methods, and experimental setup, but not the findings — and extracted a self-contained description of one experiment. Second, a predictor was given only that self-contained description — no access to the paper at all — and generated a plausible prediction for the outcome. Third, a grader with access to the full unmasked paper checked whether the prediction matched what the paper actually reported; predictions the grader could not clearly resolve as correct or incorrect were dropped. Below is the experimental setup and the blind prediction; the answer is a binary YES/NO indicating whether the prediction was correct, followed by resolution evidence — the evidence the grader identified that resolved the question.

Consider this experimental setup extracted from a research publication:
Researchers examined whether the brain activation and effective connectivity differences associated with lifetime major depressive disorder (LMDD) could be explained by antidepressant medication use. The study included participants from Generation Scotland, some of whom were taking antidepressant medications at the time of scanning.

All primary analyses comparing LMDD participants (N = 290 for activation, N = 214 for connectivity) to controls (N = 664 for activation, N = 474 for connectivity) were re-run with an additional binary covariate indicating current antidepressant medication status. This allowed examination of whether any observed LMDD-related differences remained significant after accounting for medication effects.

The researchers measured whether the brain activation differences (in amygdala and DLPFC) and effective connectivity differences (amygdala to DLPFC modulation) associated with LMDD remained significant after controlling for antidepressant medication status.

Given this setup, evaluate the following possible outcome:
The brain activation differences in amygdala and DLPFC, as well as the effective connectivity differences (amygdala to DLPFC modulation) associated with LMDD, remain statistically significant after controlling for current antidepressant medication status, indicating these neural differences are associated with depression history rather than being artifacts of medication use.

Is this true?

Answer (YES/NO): NO